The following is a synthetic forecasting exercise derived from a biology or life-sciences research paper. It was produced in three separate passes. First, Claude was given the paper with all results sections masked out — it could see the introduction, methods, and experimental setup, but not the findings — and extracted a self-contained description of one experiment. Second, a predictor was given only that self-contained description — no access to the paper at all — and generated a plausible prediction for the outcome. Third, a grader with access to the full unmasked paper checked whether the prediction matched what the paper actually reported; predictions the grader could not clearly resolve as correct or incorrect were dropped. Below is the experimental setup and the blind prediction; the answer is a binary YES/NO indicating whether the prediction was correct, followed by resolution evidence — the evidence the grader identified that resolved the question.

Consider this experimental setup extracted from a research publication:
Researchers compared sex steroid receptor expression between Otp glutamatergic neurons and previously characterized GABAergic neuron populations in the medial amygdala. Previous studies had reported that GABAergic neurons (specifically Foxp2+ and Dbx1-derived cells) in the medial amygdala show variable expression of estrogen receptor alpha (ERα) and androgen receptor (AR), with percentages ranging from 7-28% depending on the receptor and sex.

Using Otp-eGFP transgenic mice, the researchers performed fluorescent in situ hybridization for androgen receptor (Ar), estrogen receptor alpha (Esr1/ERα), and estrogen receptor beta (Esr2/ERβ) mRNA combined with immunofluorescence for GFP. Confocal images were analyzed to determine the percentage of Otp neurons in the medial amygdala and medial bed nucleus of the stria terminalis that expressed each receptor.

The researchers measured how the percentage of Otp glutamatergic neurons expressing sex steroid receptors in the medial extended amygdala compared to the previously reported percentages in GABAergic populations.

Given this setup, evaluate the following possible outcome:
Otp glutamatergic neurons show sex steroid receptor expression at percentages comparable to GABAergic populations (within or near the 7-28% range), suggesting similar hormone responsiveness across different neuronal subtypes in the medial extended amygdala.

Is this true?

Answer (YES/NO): NO